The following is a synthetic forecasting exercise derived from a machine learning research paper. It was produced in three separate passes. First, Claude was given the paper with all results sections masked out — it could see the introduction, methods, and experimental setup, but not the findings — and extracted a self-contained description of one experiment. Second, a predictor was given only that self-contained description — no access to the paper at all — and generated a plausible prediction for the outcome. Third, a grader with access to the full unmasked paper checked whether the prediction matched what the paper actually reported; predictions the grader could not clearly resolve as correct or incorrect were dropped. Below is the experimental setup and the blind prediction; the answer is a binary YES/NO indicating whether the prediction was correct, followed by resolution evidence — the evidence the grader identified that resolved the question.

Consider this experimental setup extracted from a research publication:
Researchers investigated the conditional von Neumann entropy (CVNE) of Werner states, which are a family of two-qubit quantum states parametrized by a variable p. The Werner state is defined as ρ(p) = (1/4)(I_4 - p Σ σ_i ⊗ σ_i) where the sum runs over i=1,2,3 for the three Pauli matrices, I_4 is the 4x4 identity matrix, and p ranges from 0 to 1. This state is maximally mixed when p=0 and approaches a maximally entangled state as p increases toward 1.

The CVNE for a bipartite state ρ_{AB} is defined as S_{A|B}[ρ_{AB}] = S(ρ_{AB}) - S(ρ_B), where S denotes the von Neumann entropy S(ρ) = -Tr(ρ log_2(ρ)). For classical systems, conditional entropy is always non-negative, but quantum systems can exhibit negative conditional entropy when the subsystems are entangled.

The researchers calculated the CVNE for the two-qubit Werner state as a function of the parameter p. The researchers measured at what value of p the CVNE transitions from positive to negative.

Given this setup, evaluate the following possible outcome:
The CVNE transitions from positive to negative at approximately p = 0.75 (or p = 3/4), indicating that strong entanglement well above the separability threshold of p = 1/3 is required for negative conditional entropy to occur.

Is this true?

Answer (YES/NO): NO